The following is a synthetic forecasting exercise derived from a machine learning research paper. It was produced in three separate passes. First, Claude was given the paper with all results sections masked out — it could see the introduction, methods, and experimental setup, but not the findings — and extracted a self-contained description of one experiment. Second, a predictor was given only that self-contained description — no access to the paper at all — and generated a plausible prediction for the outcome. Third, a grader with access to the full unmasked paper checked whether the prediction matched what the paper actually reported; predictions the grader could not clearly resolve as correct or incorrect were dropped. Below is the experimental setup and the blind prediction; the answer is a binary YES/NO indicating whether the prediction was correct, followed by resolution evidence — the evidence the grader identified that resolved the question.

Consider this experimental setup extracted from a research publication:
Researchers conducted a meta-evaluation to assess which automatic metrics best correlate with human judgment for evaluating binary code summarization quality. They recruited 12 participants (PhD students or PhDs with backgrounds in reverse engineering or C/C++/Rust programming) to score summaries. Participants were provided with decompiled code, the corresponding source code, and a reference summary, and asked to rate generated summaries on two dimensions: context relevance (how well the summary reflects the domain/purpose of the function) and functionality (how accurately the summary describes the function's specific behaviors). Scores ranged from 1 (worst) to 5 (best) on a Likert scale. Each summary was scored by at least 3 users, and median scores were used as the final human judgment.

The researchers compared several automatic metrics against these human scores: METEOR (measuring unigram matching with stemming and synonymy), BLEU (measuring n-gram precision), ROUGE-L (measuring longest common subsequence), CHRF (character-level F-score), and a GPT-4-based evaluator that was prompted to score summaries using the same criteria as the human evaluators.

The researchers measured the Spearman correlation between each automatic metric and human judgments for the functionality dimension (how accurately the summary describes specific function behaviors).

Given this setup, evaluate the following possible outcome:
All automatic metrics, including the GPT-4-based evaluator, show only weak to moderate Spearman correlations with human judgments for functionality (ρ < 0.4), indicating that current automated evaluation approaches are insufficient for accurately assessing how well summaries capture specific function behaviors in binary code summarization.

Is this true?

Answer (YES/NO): NO